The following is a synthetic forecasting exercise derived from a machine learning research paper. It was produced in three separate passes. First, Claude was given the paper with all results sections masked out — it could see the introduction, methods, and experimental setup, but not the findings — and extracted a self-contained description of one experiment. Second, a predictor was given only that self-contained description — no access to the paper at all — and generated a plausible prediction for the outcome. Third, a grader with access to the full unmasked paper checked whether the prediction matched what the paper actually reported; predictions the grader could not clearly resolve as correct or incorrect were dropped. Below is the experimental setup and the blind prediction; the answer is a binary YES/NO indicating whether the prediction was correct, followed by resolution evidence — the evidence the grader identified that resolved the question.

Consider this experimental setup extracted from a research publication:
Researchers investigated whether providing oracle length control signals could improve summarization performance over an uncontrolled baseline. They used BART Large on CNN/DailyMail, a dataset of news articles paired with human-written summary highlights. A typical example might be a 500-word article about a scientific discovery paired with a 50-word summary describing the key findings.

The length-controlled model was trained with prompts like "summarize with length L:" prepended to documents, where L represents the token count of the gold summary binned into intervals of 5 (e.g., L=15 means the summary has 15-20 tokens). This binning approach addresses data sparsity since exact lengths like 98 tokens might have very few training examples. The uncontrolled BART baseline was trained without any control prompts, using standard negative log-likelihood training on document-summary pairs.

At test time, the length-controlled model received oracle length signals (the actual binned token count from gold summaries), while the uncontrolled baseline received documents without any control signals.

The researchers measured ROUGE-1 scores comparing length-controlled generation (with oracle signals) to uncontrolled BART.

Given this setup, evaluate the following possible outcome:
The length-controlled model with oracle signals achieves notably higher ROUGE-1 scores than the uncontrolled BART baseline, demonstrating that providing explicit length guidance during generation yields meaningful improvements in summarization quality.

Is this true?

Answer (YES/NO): YES